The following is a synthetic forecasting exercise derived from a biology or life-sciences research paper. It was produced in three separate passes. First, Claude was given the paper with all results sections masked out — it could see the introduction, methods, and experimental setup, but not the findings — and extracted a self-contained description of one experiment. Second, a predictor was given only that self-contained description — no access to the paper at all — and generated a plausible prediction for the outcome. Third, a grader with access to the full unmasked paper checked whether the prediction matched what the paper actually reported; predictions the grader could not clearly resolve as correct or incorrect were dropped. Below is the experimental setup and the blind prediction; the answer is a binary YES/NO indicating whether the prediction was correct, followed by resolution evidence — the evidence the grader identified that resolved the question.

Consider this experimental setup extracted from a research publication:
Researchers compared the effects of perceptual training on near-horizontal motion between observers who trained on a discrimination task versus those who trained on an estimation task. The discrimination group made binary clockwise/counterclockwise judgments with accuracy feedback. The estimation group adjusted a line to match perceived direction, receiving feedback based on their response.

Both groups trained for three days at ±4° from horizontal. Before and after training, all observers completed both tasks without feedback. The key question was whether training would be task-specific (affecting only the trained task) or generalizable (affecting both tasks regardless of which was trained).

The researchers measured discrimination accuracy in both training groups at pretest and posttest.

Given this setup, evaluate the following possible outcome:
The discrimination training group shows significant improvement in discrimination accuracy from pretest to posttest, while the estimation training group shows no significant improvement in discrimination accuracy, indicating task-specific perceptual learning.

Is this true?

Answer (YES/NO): NO